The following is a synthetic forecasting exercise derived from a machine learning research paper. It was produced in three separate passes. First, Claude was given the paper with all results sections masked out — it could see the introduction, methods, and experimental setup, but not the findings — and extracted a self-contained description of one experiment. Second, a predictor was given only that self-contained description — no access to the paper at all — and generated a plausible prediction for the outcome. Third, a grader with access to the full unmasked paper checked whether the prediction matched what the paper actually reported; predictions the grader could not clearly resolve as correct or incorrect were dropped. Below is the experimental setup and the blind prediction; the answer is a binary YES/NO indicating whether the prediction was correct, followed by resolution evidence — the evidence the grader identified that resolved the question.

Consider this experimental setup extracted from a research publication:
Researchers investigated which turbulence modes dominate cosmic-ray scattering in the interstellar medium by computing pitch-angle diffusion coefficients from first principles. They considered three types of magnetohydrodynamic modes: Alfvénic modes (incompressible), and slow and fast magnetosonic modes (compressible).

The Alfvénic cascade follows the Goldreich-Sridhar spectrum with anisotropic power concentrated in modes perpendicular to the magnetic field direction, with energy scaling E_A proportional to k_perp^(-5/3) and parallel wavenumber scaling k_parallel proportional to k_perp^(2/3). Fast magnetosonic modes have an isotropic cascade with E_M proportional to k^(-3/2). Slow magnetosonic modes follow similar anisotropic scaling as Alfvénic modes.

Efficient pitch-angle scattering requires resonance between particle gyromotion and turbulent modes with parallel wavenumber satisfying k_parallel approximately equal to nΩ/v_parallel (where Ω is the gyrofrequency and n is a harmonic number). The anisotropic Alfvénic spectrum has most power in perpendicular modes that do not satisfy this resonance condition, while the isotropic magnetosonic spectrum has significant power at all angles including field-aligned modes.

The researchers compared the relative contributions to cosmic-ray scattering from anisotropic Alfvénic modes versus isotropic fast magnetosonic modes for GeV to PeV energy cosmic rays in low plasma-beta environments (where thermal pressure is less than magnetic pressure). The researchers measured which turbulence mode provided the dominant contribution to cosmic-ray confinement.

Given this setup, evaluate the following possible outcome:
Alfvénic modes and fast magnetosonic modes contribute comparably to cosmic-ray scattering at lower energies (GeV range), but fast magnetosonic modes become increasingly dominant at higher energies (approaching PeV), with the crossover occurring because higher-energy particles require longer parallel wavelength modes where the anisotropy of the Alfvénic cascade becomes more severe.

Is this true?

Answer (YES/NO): NO